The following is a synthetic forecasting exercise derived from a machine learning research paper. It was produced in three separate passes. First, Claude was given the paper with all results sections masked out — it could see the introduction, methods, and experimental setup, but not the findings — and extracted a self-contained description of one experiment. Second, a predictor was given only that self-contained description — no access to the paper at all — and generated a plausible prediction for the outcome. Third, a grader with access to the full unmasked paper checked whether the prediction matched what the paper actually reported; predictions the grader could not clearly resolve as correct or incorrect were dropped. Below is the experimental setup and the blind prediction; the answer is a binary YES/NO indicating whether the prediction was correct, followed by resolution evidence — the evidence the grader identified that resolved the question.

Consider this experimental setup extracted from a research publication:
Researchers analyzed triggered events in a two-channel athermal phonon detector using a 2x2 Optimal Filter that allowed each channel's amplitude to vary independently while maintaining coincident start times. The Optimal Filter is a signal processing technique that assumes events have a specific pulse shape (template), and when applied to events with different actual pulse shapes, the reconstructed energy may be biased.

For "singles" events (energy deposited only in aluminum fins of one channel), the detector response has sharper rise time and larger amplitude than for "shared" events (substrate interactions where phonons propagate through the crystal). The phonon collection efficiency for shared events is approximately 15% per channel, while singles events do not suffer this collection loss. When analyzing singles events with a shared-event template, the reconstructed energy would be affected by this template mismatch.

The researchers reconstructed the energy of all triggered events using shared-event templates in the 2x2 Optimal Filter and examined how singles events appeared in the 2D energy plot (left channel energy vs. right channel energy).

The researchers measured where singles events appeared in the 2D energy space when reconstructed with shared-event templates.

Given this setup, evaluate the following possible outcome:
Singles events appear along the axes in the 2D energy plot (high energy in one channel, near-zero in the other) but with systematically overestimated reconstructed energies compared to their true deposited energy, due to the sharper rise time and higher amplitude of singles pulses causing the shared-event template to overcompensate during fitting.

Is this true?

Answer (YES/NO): YES